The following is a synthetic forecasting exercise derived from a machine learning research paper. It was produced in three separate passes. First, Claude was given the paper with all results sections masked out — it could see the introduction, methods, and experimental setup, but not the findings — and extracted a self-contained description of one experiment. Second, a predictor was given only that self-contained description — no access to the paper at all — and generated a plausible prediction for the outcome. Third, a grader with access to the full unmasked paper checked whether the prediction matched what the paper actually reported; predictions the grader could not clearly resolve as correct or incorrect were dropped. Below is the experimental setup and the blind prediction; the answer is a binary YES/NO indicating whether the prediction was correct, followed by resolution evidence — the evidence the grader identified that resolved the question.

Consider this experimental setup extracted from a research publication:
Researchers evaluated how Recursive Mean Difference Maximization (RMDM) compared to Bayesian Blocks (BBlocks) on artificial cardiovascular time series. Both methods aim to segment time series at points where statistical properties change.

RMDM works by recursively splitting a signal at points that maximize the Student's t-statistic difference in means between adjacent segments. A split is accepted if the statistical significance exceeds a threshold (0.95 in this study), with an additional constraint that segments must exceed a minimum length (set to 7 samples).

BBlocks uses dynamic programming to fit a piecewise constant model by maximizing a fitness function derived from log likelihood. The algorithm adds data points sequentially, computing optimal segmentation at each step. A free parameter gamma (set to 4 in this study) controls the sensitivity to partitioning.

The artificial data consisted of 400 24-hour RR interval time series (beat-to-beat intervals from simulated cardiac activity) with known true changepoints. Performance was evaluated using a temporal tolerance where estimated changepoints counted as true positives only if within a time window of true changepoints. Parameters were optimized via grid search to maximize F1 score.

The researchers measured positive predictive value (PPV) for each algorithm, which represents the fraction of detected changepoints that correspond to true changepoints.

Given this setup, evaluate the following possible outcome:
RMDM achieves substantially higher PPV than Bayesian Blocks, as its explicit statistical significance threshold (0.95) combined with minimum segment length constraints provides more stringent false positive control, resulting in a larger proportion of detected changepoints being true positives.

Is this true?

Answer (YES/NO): NO